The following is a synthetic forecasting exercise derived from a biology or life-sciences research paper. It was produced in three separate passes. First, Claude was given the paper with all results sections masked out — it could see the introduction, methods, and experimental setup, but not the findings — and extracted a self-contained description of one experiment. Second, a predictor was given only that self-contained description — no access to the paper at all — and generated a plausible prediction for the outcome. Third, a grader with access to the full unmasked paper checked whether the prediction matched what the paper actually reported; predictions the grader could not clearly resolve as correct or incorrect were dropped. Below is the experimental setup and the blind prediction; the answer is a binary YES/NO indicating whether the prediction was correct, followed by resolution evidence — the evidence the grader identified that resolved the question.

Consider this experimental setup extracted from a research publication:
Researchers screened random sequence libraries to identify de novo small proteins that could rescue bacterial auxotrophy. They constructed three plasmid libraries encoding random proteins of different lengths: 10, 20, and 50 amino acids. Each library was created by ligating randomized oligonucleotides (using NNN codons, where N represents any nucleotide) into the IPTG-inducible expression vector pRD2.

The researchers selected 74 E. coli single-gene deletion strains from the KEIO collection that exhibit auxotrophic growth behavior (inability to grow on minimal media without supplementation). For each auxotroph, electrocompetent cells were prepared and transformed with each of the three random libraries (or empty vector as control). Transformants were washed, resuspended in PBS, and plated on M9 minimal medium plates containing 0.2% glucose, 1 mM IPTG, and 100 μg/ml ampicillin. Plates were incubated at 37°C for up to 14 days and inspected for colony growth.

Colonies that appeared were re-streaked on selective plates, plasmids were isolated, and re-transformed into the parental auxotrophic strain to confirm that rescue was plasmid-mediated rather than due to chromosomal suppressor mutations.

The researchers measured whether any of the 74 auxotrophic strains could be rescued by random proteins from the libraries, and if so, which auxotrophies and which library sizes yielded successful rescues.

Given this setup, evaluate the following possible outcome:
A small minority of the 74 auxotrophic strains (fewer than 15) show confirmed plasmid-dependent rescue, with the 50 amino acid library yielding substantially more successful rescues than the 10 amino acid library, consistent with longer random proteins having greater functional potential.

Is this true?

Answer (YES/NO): YES